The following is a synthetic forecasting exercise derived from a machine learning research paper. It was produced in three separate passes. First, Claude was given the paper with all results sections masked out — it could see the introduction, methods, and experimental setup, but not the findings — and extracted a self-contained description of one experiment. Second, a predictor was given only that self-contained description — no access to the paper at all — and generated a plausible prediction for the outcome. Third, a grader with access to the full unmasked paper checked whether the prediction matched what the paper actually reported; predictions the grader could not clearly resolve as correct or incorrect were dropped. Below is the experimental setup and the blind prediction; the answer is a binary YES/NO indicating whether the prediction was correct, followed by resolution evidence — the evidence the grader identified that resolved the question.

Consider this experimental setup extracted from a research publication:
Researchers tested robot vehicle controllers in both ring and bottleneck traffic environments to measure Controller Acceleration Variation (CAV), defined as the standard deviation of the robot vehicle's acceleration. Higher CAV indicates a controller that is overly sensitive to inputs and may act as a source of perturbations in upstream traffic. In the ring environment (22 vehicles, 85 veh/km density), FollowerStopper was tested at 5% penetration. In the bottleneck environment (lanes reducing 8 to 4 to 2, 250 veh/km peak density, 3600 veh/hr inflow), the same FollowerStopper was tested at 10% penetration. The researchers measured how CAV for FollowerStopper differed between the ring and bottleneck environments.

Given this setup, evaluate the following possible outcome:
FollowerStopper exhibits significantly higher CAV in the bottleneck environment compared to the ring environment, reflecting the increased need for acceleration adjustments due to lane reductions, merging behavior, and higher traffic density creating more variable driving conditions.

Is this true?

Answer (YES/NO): YES